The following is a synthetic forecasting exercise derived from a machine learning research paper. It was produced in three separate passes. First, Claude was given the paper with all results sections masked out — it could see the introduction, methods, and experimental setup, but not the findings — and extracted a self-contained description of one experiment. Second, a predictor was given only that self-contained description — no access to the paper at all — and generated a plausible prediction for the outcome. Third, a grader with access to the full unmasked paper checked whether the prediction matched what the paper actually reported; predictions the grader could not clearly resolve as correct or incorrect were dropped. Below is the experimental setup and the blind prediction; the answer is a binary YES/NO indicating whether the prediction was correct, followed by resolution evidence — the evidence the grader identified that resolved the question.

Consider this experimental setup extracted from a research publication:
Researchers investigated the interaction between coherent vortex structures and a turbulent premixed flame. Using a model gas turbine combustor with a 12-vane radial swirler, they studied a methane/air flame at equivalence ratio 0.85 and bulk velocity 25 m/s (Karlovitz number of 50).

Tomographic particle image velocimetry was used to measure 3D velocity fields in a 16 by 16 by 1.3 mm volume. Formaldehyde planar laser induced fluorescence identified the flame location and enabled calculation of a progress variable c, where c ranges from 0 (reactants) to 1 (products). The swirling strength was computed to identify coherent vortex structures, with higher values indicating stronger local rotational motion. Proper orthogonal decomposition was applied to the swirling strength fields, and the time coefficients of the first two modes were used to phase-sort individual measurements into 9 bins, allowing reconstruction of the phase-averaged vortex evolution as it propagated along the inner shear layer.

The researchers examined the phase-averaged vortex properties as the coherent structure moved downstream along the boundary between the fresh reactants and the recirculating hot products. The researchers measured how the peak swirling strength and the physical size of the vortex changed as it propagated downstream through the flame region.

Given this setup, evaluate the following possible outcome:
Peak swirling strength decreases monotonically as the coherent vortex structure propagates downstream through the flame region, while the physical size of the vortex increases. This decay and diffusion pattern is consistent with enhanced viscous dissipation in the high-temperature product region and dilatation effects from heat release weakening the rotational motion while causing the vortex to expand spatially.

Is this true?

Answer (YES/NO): YES